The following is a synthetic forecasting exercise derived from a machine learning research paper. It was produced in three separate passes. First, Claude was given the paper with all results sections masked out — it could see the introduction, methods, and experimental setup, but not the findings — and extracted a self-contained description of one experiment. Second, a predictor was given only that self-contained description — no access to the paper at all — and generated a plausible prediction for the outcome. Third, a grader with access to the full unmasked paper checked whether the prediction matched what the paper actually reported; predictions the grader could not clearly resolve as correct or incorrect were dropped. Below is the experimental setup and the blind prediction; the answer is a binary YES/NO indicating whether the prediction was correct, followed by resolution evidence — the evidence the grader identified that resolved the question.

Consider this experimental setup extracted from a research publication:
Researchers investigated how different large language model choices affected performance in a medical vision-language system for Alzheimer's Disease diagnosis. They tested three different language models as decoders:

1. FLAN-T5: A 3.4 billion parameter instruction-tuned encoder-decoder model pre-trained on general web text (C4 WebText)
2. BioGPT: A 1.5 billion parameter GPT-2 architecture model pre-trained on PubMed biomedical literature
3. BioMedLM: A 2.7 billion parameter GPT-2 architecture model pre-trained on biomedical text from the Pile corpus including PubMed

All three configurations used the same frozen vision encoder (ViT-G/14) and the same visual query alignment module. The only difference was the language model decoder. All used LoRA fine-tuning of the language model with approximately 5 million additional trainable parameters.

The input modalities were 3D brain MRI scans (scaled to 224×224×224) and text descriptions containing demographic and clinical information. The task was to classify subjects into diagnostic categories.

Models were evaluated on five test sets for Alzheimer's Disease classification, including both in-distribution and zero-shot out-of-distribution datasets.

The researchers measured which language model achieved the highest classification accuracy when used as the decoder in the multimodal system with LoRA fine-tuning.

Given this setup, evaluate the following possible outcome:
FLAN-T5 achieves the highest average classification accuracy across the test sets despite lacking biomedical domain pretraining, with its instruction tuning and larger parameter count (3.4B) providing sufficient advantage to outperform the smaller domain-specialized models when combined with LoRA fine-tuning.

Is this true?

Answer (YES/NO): NO